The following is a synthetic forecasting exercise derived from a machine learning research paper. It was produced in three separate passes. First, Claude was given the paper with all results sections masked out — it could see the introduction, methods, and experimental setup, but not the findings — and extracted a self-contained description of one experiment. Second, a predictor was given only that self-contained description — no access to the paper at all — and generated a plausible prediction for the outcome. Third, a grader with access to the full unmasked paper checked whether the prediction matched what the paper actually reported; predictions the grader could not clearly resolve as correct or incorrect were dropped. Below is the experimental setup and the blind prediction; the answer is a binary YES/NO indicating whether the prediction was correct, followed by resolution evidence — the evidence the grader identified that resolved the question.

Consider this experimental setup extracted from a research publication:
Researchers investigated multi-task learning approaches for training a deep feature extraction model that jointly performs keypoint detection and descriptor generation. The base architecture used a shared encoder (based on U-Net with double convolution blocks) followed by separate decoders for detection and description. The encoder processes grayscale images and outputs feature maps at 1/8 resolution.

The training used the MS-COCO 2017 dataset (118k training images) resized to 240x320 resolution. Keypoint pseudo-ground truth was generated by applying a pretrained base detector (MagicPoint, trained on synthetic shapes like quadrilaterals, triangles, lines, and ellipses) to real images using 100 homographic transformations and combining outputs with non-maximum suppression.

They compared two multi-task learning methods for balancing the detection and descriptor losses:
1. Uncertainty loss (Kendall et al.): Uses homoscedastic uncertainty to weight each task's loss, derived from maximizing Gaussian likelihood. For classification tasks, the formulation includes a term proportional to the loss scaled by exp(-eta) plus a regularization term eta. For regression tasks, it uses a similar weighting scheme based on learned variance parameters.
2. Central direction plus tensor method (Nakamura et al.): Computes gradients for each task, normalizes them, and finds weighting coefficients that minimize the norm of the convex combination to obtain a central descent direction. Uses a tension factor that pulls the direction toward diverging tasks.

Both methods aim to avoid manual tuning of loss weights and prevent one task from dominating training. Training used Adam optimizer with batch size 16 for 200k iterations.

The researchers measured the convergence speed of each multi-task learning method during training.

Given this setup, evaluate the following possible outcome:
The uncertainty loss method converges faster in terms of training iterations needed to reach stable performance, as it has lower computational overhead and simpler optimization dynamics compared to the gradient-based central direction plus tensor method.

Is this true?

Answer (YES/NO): YES